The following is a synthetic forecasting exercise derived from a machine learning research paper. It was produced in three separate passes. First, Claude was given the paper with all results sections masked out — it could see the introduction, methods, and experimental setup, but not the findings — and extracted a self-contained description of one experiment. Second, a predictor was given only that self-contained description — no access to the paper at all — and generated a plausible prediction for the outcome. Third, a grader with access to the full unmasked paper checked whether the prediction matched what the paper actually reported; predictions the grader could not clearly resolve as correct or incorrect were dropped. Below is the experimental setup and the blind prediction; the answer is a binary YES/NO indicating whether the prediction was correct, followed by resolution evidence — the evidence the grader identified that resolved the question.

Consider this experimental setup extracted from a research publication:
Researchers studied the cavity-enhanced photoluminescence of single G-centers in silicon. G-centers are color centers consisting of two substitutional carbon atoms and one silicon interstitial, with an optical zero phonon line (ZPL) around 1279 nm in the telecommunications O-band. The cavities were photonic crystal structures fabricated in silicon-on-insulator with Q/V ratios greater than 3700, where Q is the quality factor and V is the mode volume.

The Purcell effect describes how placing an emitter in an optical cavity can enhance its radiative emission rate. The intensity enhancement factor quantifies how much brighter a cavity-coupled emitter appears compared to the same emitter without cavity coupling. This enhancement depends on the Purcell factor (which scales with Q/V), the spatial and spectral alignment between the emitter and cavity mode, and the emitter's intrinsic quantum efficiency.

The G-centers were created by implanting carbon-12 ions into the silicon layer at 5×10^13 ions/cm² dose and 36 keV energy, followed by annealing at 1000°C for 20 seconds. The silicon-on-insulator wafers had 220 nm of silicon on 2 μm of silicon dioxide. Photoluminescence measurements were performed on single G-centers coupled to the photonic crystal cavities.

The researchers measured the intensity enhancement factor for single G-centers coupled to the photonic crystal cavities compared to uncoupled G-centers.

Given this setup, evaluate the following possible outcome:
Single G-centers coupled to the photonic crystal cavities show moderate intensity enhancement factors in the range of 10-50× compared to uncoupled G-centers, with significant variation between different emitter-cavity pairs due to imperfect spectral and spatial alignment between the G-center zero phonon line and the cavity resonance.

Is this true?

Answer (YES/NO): NO